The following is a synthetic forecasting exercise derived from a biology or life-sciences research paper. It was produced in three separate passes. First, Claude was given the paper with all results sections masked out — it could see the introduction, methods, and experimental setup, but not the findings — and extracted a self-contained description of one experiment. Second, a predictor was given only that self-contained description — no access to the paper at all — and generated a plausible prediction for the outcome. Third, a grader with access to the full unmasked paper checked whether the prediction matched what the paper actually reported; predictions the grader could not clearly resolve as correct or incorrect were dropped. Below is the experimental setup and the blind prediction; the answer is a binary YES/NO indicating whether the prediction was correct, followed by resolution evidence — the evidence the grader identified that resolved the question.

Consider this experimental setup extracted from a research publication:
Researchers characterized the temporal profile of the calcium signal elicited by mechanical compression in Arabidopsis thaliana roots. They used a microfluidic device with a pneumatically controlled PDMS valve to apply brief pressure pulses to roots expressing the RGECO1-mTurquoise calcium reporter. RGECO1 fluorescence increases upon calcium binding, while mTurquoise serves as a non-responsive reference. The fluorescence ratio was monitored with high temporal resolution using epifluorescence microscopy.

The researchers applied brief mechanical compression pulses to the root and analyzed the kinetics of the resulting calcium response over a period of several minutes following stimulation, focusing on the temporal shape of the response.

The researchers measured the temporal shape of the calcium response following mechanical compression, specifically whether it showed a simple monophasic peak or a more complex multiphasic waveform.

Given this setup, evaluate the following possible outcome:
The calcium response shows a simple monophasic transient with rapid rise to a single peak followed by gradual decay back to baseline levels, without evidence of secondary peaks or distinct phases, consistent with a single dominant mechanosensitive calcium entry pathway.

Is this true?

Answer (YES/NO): NO